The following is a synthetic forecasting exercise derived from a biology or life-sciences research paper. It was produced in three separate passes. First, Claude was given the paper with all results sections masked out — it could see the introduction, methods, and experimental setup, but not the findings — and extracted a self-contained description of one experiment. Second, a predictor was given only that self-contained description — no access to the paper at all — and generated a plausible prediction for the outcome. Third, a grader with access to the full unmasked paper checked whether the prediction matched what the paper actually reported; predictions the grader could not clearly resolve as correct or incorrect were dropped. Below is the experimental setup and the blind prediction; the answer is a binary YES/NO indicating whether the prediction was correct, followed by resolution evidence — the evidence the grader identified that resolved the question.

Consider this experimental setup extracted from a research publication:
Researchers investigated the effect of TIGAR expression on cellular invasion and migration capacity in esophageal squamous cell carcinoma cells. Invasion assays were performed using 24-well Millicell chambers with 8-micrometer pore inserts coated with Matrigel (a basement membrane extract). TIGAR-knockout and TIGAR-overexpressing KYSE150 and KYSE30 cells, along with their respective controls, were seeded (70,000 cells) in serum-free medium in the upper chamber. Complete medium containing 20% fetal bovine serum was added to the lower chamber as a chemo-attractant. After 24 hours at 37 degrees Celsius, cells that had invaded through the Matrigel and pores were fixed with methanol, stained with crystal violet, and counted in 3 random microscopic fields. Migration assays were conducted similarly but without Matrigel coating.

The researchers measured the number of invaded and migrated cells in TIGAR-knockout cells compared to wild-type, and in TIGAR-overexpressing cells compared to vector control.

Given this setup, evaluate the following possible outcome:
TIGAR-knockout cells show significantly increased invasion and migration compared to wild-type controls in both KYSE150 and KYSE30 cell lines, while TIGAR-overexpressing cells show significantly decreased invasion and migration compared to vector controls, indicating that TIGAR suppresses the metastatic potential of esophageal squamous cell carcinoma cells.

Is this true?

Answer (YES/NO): NO